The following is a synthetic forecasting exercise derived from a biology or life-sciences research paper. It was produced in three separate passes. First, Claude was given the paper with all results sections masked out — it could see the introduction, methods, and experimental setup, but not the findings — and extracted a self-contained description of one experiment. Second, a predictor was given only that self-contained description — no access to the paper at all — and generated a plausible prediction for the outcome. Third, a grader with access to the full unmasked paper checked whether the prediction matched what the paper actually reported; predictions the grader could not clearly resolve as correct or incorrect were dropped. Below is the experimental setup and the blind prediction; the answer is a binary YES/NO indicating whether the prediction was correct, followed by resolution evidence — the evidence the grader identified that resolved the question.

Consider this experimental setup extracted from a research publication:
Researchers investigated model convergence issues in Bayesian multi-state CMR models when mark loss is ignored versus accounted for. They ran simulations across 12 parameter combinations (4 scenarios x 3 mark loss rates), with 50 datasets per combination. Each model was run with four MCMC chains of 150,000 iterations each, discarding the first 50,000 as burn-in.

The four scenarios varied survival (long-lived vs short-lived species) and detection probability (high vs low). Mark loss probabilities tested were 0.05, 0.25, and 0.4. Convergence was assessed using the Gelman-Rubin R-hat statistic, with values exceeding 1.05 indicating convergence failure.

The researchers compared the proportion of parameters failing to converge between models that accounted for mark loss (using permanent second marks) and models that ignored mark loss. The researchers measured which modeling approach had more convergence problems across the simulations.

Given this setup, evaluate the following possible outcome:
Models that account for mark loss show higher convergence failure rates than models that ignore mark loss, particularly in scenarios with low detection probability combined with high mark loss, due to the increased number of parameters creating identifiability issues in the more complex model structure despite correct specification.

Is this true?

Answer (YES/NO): NO